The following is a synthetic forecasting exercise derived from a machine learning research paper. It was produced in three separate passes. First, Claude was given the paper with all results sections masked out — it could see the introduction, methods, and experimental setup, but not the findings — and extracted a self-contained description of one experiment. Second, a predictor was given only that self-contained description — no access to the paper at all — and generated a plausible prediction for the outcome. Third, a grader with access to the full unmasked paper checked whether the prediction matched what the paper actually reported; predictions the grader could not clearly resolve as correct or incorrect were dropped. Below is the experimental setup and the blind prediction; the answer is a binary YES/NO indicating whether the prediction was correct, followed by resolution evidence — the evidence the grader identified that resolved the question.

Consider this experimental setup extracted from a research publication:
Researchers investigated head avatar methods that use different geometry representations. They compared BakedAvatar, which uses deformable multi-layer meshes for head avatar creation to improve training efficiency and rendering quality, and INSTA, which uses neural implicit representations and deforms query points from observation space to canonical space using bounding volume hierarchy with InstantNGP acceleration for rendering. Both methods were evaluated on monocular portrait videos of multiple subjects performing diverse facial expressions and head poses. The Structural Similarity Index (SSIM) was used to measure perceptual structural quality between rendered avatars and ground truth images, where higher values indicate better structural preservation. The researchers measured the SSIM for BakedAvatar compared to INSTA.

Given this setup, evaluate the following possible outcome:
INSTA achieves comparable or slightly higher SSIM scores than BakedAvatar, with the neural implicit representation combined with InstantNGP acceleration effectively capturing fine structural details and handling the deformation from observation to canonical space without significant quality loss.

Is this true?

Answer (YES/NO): NO